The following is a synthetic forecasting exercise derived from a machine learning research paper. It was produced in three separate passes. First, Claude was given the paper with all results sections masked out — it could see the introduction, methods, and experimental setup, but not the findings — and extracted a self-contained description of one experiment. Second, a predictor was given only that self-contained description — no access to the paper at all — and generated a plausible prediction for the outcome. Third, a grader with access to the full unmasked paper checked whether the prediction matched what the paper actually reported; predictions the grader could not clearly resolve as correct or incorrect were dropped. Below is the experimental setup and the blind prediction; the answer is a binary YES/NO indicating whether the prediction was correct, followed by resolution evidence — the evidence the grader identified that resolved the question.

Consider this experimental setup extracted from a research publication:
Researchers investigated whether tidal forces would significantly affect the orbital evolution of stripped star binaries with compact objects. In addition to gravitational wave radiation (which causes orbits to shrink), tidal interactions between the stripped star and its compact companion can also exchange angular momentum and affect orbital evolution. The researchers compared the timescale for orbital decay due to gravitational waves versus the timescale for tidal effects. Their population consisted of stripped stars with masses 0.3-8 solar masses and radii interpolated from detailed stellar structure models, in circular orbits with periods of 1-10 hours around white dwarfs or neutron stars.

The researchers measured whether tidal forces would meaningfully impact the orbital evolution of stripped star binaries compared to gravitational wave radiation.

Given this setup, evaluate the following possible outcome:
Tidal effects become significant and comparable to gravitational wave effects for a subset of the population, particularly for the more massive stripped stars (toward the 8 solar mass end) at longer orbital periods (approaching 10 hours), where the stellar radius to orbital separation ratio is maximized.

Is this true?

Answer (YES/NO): NO